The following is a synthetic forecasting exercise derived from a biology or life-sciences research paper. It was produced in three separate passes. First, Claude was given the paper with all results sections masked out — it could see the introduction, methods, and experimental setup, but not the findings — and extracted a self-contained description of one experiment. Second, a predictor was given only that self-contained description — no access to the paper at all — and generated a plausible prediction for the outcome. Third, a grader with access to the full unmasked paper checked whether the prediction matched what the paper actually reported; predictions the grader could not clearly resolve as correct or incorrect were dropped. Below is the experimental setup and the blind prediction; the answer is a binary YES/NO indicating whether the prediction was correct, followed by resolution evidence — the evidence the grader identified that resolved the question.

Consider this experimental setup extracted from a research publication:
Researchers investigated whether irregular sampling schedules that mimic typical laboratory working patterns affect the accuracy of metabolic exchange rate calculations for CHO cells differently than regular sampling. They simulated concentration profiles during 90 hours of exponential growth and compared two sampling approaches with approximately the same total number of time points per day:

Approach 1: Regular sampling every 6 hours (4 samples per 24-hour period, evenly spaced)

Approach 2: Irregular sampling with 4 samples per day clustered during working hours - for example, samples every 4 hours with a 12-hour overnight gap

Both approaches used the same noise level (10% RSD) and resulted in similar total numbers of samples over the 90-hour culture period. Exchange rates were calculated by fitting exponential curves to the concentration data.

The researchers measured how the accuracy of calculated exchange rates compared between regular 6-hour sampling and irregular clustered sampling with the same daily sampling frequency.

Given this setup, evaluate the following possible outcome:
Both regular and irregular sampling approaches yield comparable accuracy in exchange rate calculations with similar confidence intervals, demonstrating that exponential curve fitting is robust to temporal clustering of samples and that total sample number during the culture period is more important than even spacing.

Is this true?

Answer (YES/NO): YES